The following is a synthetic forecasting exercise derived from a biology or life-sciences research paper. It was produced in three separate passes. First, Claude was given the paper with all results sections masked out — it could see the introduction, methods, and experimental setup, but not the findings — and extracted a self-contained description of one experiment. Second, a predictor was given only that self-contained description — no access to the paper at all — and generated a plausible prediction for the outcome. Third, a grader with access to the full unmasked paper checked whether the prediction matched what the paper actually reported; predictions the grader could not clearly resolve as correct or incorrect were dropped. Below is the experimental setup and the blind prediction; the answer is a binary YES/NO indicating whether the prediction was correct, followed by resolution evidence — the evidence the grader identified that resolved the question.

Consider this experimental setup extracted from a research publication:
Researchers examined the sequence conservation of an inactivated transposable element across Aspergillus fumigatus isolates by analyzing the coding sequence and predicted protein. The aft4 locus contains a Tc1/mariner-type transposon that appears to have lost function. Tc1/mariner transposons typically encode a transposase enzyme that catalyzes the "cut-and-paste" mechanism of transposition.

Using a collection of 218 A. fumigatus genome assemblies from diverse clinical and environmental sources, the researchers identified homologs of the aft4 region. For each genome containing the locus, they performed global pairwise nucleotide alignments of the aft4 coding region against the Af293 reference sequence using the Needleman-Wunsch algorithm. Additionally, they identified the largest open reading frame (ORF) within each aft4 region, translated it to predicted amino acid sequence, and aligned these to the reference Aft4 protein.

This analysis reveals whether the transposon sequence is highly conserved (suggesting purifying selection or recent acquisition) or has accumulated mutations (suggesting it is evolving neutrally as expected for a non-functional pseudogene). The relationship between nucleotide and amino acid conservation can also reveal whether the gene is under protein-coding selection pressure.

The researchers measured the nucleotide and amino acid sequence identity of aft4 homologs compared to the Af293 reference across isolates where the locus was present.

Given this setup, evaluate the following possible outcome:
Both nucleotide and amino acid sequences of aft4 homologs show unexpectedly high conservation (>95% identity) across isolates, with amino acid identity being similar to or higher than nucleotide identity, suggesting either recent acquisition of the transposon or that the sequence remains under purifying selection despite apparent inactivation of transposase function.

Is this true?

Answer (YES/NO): NO